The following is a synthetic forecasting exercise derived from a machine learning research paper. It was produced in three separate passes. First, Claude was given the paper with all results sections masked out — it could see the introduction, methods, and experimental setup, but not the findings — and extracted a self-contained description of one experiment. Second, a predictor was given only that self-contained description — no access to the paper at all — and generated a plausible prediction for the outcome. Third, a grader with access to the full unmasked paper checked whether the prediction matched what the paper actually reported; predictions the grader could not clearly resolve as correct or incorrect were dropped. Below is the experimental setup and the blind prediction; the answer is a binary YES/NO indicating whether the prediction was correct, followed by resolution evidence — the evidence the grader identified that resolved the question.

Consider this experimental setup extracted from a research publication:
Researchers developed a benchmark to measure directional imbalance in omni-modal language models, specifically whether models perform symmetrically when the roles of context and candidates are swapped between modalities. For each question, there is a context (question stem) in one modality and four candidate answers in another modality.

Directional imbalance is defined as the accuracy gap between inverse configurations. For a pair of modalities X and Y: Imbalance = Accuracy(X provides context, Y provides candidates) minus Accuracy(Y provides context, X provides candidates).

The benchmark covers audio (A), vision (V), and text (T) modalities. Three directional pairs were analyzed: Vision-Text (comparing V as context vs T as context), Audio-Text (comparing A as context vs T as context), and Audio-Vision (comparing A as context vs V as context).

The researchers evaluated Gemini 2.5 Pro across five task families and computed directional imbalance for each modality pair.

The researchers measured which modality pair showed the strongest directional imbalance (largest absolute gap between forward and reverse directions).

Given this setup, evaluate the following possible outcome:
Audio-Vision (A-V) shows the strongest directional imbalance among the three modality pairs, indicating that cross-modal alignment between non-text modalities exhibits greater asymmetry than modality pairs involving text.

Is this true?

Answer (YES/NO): NO